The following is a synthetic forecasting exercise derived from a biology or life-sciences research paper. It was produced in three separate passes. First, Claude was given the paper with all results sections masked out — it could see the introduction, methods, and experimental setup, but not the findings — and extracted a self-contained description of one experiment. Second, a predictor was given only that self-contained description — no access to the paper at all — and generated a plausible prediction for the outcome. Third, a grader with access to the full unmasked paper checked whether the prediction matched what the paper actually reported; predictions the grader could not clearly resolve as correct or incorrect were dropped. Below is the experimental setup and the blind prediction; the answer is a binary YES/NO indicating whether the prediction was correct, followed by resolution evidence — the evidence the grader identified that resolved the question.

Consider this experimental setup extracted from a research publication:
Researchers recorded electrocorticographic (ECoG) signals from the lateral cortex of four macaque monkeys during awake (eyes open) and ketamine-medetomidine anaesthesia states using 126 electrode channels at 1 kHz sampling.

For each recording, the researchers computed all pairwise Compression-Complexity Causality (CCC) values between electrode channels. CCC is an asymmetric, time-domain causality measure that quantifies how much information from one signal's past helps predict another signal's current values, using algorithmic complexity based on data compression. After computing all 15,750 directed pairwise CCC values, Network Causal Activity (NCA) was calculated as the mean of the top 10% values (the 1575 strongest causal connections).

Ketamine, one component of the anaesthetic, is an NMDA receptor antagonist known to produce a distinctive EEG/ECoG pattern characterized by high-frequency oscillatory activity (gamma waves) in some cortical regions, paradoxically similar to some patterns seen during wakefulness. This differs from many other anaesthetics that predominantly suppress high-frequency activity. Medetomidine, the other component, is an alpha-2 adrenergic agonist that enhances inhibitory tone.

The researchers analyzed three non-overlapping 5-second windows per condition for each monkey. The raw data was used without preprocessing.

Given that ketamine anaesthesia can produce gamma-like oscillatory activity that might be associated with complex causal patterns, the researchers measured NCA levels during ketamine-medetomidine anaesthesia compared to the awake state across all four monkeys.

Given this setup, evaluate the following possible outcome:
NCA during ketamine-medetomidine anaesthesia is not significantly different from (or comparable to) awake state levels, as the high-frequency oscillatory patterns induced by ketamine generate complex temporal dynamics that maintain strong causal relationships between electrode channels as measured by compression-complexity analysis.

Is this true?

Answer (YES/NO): NO